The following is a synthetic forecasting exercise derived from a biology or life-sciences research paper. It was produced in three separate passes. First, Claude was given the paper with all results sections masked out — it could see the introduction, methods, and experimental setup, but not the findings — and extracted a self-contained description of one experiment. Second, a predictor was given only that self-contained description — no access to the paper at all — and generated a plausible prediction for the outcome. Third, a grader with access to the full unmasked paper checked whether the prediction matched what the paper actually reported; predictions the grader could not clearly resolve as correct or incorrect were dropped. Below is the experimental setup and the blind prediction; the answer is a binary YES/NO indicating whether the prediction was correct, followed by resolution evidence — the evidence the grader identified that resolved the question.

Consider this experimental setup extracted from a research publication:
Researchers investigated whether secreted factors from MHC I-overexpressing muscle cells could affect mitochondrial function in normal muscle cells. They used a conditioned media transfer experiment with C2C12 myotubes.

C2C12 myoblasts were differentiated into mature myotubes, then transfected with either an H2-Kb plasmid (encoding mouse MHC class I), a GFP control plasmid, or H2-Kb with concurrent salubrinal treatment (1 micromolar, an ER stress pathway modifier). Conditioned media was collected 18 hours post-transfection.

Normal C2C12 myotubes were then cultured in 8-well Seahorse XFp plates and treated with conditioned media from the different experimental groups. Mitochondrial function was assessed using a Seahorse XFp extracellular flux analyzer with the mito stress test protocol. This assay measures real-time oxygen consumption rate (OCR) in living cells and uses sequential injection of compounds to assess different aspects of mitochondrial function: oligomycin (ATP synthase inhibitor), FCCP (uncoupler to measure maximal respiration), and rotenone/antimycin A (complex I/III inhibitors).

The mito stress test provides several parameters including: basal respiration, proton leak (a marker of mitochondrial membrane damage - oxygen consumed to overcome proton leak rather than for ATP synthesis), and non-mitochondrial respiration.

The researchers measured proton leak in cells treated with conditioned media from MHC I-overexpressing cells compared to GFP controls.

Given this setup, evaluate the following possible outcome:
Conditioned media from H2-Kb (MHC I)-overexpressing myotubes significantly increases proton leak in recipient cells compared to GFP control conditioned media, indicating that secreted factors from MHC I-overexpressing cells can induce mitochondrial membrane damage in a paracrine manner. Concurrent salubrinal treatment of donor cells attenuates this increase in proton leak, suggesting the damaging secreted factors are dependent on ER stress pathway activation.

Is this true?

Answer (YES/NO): YES